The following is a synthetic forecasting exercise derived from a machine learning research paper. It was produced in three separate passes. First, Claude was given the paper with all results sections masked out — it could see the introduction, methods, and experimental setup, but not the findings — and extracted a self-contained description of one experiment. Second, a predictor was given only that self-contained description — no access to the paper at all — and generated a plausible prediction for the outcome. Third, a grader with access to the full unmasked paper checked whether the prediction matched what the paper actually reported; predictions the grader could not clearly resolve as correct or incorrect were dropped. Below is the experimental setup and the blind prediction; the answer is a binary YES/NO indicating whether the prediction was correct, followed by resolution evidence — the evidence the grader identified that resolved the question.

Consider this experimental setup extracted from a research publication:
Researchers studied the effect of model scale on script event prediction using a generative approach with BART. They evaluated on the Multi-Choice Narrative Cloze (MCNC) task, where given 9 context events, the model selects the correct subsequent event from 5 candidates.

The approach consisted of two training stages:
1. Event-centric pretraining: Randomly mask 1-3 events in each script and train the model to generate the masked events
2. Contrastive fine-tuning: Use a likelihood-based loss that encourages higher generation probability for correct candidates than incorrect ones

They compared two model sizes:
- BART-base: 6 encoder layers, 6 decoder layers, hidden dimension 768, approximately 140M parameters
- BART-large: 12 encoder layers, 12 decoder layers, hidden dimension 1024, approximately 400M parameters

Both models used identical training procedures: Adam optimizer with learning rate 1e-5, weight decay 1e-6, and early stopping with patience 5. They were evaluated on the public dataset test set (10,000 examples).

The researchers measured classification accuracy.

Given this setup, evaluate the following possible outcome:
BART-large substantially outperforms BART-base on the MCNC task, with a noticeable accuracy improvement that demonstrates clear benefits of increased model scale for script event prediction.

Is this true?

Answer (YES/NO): NO